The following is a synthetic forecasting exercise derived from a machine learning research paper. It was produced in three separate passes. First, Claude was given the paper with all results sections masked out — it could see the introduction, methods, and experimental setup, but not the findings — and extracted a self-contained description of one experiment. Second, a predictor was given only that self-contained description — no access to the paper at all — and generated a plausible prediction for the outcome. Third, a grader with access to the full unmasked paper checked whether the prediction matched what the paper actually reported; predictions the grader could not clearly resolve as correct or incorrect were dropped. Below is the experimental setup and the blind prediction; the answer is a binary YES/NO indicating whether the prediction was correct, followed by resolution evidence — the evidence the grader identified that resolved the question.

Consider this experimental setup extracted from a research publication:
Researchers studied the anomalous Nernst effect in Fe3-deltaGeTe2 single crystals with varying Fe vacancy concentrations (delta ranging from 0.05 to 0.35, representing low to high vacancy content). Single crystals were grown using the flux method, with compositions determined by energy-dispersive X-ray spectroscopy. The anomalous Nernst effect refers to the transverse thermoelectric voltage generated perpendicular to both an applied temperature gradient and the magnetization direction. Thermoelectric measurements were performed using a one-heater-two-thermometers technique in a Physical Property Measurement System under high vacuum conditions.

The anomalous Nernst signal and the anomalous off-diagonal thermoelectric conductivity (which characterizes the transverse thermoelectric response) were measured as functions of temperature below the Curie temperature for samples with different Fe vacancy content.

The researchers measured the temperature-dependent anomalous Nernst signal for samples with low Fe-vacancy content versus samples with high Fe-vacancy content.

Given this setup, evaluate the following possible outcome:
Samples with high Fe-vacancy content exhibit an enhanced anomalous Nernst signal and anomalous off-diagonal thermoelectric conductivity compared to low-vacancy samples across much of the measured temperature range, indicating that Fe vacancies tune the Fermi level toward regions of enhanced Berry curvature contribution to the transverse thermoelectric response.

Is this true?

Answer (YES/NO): NO